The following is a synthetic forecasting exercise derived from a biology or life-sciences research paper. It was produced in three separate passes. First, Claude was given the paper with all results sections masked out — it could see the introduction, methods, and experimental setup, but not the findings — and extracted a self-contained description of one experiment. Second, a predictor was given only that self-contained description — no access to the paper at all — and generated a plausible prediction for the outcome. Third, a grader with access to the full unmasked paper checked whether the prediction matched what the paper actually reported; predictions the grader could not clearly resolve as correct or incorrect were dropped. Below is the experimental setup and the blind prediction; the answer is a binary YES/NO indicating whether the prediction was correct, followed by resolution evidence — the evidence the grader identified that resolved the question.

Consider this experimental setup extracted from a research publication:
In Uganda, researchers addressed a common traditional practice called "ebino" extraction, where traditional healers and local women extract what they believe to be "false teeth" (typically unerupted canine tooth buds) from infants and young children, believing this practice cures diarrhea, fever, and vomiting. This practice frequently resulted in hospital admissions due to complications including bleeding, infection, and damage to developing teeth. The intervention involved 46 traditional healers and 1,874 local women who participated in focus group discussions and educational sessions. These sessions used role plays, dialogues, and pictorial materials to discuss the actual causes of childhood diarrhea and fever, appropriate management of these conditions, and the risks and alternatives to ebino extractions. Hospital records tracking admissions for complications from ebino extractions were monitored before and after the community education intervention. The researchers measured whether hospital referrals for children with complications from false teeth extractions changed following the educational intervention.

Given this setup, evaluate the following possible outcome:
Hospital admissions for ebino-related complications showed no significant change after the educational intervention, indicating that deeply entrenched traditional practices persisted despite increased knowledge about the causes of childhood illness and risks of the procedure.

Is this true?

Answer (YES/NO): NO